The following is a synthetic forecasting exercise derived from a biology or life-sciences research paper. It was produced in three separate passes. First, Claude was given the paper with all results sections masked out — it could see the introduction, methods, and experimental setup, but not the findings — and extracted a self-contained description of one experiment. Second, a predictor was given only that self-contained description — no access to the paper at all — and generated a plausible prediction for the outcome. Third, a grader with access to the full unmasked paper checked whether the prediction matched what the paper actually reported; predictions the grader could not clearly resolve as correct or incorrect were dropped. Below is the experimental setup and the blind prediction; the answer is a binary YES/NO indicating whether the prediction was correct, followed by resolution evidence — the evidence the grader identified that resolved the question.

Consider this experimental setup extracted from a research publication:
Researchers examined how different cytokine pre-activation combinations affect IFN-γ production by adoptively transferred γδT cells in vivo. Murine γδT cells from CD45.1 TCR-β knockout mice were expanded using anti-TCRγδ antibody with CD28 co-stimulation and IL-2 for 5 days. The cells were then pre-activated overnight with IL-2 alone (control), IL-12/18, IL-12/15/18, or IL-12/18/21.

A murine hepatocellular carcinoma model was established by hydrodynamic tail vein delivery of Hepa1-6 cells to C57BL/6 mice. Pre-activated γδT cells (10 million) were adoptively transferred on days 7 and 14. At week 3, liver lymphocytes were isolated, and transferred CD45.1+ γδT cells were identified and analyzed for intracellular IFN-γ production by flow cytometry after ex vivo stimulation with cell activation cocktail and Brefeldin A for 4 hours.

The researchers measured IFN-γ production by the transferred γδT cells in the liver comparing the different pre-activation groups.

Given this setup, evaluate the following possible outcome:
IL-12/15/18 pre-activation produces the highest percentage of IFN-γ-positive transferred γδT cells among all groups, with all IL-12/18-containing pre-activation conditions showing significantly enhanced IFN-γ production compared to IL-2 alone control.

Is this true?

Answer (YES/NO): NO